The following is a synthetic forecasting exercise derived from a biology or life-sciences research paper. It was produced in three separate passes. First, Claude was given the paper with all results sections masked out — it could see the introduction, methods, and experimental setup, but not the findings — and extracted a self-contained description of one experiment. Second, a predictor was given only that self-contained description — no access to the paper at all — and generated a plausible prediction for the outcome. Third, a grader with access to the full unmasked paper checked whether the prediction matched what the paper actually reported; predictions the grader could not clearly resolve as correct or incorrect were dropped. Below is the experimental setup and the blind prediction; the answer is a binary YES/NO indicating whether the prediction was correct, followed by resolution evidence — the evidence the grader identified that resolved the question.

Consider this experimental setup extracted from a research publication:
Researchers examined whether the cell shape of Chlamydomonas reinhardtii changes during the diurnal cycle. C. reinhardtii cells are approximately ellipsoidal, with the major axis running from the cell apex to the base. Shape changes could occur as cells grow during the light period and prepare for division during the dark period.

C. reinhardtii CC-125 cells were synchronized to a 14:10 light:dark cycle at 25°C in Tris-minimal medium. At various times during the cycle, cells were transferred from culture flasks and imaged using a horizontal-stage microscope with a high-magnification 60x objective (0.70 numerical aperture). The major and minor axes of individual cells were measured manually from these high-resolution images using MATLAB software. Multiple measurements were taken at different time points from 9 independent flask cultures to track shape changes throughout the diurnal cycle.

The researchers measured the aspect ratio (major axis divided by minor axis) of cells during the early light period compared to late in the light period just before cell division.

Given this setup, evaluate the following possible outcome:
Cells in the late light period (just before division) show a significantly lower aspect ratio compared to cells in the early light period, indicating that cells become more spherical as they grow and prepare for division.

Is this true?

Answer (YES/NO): YES